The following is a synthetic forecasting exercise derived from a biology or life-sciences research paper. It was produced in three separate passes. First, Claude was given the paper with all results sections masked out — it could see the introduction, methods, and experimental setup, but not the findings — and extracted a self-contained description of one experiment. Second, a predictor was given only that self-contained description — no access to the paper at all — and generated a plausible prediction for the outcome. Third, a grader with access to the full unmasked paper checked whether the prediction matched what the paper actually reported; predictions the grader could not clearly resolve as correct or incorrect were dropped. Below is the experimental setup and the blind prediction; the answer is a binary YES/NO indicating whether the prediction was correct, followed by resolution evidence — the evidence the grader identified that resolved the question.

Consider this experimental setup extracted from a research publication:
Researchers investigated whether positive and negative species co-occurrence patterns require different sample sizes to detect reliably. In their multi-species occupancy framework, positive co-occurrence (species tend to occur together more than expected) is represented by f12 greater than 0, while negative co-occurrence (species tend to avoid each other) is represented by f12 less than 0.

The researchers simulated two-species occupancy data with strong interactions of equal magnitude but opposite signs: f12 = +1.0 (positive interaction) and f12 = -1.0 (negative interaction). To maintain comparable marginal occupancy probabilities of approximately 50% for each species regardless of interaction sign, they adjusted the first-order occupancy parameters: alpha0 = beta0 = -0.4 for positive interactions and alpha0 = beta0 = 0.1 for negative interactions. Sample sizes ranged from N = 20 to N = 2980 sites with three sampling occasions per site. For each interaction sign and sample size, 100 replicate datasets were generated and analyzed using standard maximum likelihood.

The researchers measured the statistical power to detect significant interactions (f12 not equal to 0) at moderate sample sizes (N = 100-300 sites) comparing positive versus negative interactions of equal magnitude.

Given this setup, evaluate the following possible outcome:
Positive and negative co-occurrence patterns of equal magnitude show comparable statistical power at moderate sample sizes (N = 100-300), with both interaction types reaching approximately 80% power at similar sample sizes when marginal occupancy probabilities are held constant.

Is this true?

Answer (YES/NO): YES